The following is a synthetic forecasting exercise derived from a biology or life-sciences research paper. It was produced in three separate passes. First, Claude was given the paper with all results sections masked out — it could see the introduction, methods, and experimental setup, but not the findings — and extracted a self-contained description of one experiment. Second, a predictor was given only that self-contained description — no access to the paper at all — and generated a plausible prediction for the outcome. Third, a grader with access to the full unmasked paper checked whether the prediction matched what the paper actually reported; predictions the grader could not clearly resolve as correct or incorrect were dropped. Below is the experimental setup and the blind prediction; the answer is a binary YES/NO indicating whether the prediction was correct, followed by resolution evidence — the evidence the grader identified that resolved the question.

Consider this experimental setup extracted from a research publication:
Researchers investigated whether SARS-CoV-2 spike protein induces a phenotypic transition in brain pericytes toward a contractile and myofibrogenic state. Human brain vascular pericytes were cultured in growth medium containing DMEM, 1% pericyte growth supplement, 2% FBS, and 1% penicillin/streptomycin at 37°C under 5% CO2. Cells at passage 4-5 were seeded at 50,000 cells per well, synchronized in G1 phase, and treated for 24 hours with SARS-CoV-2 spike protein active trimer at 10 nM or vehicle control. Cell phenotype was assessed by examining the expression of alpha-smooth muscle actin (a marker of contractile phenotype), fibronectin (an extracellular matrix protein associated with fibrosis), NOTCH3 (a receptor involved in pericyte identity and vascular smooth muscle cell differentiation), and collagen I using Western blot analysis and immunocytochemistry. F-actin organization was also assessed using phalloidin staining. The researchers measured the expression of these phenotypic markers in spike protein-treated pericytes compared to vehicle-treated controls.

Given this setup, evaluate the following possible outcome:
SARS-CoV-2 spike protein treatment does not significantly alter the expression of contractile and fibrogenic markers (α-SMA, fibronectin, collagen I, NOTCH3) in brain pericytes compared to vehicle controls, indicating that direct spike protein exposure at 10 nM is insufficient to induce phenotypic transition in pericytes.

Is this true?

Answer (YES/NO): NO